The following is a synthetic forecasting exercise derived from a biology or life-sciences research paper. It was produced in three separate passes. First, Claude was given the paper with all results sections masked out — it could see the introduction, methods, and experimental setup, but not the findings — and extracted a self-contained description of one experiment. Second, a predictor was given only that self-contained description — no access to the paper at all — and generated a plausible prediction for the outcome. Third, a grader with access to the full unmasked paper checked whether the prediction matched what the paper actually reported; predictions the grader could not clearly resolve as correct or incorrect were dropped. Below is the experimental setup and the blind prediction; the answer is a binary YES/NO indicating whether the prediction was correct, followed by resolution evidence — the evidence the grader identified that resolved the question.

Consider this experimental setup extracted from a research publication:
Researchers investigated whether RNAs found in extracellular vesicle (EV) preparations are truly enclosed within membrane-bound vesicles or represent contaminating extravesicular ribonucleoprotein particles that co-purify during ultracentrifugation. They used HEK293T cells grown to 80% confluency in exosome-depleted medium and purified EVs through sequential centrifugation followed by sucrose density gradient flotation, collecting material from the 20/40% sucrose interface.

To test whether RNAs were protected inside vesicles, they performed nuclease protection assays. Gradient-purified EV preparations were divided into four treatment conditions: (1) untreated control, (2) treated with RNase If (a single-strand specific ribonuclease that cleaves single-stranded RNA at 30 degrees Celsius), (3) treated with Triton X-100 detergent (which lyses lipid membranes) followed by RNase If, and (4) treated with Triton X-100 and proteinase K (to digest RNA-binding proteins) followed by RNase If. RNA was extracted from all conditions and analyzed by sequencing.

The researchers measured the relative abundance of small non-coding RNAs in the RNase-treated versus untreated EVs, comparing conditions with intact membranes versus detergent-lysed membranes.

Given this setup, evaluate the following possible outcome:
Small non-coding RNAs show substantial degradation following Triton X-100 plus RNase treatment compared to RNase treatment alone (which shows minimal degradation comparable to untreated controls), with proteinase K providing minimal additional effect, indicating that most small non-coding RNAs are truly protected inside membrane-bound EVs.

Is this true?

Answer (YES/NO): YES